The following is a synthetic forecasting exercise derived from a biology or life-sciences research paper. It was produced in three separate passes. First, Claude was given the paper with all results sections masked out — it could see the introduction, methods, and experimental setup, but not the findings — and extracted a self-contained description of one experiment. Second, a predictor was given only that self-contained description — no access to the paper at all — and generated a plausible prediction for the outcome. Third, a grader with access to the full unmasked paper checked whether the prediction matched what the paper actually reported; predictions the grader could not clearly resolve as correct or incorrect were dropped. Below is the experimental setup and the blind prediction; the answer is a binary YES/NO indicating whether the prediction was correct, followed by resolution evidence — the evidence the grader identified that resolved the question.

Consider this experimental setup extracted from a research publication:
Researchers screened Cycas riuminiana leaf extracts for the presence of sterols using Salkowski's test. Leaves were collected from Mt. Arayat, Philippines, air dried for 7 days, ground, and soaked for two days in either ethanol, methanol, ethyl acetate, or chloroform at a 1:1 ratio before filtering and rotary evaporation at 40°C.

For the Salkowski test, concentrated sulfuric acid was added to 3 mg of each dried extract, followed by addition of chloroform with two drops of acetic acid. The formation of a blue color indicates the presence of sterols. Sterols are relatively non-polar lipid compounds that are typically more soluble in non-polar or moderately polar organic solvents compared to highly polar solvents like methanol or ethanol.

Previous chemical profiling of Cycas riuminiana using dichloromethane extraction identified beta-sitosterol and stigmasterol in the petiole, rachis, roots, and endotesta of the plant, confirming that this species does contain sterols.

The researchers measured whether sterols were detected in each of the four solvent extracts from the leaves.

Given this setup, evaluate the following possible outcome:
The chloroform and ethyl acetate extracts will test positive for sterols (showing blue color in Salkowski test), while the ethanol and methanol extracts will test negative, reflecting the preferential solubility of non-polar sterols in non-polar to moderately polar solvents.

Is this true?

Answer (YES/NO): NO